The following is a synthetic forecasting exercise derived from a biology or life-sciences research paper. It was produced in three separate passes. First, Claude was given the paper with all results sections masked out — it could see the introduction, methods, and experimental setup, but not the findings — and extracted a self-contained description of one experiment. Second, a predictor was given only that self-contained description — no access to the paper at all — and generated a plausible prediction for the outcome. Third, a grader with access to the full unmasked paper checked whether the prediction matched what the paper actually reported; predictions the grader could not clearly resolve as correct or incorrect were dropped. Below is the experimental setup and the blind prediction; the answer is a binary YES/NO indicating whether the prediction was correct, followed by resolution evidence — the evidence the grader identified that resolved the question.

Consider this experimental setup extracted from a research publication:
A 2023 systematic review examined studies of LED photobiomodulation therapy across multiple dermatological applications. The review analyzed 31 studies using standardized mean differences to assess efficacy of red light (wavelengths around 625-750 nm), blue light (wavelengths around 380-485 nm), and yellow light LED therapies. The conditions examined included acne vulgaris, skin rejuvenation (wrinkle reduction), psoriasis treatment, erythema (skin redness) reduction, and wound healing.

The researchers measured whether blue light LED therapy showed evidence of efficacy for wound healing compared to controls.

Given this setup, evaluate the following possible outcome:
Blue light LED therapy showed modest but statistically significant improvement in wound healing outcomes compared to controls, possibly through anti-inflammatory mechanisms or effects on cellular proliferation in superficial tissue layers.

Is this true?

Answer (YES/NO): NO